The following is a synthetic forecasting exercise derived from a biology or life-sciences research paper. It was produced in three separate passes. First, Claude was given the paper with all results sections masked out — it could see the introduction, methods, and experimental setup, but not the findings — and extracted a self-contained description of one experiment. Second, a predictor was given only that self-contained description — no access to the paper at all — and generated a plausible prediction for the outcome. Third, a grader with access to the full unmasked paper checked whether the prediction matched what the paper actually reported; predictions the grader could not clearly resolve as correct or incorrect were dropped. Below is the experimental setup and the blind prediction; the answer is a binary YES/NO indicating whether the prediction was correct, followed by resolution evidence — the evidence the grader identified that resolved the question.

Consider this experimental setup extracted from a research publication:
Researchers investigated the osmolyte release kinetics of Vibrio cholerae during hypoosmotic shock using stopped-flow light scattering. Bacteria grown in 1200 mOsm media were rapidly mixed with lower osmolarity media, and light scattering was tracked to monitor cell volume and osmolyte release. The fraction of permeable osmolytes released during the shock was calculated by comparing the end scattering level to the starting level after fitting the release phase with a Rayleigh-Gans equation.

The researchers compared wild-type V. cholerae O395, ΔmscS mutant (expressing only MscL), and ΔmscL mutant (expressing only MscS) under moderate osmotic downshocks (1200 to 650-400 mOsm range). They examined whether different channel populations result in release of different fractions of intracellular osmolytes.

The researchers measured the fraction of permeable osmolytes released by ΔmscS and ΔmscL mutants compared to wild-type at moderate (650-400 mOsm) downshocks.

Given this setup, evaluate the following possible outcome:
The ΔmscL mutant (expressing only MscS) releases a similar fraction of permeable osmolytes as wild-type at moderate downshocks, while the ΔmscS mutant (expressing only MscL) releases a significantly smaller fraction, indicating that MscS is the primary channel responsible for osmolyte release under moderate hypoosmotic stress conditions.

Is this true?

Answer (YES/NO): NO